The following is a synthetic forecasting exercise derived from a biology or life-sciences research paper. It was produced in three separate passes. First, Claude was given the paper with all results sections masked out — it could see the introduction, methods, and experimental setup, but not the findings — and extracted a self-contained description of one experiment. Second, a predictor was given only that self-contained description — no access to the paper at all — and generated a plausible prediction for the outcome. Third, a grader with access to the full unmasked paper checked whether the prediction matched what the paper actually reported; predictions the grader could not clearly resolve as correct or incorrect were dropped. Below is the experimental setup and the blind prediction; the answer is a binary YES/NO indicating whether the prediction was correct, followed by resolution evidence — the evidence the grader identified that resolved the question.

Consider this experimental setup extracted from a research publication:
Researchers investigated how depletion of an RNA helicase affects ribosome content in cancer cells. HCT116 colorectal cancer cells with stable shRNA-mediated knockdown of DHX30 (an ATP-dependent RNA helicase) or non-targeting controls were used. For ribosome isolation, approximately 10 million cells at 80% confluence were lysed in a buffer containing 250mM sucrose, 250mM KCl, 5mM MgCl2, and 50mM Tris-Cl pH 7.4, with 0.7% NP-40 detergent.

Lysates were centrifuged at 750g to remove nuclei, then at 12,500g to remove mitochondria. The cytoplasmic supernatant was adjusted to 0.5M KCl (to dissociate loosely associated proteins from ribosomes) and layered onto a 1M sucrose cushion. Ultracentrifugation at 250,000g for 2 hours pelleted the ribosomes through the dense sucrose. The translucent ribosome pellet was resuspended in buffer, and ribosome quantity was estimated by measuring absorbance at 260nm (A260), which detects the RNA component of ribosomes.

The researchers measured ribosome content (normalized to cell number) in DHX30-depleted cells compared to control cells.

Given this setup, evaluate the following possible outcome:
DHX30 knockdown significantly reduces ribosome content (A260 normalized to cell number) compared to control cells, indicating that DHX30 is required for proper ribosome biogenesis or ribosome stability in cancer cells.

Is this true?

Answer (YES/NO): NO